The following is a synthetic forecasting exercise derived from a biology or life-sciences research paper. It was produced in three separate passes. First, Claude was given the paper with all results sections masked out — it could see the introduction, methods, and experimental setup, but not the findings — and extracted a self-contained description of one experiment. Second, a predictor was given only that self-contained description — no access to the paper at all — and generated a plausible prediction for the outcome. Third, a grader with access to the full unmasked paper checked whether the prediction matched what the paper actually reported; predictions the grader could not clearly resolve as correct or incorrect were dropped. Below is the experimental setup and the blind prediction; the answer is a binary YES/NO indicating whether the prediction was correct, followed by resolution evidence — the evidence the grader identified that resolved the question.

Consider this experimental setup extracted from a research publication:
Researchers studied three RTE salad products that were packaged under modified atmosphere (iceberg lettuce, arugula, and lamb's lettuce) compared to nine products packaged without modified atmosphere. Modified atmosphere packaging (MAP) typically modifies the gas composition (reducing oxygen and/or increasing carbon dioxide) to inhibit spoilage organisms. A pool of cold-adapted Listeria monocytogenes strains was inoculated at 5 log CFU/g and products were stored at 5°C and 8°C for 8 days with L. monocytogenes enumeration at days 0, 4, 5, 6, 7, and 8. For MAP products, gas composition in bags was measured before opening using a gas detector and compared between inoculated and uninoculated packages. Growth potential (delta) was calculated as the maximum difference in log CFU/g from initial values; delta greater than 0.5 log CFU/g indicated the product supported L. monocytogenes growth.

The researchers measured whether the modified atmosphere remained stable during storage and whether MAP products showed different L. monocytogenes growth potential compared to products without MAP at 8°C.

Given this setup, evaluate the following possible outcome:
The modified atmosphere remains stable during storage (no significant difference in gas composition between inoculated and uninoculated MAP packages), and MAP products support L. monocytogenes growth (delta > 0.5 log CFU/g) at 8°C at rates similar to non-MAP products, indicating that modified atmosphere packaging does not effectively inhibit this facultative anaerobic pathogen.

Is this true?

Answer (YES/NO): NO